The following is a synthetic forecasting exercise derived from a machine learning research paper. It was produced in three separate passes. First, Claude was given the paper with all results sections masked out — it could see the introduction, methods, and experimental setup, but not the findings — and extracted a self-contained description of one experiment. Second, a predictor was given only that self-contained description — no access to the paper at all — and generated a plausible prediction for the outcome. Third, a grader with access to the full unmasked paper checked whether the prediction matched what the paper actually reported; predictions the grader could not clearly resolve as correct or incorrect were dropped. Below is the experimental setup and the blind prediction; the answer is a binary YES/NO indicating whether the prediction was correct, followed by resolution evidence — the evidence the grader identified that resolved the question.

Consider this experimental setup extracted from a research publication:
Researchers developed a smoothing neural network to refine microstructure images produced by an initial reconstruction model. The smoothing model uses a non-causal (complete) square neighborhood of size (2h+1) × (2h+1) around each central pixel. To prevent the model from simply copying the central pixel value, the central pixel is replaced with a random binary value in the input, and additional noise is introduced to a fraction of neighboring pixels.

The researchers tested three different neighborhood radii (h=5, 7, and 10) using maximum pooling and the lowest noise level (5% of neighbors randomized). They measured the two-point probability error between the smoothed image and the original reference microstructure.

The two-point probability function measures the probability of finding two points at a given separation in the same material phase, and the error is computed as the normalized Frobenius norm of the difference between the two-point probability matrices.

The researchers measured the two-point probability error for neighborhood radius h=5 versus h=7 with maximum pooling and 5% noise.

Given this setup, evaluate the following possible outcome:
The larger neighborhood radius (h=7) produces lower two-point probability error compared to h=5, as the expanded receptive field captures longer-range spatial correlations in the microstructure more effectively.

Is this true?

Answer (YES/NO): YES